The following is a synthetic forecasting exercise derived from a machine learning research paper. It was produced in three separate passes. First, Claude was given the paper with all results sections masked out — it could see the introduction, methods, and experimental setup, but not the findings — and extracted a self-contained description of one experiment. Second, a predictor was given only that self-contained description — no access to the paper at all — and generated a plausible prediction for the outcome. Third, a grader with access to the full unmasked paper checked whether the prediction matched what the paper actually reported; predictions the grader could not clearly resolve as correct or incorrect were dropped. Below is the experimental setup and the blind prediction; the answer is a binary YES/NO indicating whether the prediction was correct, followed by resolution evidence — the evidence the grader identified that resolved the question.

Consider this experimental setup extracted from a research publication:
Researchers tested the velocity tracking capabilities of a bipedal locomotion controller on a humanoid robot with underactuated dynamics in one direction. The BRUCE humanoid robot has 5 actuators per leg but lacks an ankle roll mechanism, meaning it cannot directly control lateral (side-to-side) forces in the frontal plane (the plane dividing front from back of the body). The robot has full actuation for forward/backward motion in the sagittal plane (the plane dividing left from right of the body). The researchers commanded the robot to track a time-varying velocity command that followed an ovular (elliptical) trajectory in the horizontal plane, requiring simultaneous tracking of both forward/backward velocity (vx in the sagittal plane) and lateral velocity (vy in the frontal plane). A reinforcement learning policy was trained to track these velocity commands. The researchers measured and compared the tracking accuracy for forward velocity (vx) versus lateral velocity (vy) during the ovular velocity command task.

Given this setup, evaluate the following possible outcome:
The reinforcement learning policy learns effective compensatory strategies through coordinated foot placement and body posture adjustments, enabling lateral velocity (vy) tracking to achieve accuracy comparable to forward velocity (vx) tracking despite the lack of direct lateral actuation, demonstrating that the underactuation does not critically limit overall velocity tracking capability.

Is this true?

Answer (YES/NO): NO